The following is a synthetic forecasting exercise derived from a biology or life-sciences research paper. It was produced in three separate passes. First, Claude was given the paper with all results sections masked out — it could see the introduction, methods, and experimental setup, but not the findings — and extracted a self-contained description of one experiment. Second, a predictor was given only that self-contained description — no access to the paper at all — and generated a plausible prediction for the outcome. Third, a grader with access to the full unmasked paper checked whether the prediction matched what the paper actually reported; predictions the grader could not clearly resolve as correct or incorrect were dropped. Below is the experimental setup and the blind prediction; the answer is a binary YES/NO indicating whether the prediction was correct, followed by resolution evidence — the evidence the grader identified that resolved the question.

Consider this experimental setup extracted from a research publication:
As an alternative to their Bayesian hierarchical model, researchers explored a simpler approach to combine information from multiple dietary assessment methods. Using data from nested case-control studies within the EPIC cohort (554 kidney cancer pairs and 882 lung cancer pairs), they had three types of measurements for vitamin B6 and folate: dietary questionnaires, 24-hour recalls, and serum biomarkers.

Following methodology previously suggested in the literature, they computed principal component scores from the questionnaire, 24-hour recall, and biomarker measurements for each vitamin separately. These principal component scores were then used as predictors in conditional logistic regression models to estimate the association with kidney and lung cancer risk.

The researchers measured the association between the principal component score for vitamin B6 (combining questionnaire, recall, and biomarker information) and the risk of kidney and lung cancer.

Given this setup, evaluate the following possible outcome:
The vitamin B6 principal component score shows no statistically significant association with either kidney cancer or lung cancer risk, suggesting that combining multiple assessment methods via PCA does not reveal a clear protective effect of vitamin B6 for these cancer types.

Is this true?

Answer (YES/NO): YES